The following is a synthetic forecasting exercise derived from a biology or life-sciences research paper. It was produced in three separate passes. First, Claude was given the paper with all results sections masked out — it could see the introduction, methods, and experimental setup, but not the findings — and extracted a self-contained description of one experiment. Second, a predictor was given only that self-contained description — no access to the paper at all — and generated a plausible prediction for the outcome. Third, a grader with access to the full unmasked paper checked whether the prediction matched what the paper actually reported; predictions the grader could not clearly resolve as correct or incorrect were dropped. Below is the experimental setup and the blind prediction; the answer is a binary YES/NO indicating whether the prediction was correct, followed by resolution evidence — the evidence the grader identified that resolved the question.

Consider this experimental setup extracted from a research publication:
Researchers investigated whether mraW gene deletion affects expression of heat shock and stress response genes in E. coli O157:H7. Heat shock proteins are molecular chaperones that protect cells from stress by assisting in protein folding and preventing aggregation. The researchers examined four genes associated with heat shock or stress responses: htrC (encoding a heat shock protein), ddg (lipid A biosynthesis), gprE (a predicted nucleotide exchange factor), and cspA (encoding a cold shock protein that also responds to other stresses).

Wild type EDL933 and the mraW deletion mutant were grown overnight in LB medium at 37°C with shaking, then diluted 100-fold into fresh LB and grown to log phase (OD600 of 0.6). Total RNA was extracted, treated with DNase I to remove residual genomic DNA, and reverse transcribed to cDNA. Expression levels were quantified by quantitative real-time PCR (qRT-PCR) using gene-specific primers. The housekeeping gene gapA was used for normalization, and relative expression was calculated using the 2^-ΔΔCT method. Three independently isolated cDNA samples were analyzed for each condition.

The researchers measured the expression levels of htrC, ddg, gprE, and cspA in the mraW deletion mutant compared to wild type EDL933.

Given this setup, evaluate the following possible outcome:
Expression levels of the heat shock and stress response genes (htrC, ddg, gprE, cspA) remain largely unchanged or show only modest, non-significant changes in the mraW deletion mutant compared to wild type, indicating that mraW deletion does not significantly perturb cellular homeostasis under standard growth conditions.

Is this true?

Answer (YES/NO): NO